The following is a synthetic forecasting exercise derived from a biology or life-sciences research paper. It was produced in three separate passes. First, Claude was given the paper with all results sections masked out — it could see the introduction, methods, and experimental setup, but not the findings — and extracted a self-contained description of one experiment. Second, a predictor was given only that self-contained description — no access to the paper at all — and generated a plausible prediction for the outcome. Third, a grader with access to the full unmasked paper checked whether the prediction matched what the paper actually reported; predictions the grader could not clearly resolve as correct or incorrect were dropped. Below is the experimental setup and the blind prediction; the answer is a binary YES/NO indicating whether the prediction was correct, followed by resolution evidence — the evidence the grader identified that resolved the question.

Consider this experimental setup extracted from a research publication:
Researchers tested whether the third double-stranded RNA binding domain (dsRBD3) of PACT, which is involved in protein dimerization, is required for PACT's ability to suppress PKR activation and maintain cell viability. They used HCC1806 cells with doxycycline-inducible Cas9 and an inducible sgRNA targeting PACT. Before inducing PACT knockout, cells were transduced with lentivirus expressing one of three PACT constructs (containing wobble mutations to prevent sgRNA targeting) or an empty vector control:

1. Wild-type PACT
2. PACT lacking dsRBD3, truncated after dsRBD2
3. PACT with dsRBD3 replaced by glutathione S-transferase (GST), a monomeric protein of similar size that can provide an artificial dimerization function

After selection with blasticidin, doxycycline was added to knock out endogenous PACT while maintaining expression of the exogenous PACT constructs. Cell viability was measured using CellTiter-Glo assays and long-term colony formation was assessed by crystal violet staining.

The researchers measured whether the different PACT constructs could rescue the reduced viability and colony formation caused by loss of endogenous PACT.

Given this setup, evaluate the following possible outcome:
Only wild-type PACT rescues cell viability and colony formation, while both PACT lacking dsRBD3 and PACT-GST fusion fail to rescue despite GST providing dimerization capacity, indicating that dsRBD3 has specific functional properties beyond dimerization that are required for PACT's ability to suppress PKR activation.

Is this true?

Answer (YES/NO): NO